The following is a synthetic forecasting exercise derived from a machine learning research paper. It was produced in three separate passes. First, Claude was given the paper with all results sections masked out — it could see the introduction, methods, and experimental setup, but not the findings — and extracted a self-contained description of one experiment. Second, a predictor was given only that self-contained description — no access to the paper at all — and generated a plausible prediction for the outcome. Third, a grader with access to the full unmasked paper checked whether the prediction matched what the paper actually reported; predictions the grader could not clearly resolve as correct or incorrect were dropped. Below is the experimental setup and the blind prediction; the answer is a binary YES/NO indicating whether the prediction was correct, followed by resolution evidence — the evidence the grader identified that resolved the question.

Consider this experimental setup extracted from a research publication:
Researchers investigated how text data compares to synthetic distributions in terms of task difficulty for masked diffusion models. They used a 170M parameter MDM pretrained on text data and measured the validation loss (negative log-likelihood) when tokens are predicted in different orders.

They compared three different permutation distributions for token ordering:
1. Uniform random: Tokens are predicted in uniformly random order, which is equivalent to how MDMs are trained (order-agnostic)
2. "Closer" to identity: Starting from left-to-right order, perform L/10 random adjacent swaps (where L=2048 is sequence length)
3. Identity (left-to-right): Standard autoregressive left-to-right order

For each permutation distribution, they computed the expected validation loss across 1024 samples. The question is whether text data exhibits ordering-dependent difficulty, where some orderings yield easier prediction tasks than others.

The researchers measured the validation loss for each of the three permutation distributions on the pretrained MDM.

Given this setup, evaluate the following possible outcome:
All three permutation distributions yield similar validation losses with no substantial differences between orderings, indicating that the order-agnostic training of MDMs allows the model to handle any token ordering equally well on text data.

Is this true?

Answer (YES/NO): NO